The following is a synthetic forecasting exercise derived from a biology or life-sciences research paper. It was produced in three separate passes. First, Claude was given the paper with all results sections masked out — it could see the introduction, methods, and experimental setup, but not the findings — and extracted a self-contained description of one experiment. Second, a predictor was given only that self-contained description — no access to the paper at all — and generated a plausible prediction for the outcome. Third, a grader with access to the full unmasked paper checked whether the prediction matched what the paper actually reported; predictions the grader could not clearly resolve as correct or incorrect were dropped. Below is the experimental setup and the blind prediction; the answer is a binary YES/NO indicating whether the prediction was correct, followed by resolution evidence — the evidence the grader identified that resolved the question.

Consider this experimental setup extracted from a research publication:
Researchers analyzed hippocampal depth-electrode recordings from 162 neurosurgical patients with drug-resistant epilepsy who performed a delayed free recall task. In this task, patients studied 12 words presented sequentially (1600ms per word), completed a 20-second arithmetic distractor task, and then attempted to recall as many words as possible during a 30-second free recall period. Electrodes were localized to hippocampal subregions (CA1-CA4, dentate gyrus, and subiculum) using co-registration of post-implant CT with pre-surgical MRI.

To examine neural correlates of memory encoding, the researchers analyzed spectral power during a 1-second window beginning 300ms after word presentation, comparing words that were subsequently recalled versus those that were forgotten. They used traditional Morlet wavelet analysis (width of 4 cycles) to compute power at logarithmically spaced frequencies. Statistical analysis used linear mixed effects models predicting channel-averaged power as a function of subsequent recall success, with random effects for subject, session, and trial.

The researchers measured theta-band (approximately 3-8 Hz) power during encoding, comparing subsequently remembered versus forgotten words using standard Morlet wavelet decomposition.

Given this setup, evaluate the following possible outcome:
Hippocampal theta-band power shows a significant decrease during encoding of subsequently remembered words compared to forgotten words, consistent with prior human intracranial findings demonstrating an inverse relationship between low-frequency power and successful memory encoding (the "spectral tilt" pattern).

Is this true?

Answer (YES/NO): YES